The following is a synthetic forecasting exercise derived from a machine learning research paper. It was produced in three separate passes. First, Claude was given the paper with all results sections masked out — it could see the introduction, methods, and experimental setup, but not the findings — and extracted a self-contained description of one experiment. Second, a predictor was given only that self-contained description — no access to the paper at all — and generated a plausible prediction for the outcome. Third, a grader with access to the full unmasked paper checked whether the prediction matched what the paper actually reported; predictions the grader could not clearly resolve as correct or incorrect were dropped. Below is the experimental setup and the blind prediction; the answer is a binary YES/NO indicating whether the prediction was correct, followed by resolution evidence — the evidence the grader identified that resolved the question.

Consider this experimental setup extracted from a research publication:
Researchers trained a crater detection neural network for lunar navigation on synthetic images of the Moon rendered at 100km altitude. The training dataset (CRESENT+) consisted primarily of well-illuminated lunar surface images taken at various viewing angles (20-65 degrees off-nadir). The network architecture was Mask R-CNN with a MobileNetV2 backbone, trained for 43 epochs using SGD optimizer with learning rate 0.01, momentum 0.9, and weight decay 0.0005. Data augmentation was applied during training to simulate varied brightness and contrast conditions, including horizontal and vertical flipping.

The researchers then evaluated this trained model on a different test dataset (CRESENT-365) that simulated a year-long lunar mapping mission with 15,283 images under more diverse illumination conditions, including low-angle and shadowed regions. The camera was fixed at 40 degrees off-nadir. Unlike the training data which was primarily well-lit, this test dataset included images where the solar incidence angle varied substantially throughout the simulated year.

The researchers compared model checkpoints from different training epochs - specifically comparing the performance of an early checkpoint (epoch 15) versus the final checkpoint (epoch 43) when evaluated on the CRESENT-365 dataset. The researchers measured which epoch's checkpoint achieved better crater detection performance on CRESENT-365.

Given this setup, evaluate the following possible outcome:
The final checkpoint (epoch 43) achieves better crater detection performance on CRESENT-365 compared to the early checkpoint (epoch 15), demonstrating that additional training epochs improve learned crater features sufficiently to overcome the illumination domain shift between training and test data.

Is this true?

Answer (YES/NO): NO